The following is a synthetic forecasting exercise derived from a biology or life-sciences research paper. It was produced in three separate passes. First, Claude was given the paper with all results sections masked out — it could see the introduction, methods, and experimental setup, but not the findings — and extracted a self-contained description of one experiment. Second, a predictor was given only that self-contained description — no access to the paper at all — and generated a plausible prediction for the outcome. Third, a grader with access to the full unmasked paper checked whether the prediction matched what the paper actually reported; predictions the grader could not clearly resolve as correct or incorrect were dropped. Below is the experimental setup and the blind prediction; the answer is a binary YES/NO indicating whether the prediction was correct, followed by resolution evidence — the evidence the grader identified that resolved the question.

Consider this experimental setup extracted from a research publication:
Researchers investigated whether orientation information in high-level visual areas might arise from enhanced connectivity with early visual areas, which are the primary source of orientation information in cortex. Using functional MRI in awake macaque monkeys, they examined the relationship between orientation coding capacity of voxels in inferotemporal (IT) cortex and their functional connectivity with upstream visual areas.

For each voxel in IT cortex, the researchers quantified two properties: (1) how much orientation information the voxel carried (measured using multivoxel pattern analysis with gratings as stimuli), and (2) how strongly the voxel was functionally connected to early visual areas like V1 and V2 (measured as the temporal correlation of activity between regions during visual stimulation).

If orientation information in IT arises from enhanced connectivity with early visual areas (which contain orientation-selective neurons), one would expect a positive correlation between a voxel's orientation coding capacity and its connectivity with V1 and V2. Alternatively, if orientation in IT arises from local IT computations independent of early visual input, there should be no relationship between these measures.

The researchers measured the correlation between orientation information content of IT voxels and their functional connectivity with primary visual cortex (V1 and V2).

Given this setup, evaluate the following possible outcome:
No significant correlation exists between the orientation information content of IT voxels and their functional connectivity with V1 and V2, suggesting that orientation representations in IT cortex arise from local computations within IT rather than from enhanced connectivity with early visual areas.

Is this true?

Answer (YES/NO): NO